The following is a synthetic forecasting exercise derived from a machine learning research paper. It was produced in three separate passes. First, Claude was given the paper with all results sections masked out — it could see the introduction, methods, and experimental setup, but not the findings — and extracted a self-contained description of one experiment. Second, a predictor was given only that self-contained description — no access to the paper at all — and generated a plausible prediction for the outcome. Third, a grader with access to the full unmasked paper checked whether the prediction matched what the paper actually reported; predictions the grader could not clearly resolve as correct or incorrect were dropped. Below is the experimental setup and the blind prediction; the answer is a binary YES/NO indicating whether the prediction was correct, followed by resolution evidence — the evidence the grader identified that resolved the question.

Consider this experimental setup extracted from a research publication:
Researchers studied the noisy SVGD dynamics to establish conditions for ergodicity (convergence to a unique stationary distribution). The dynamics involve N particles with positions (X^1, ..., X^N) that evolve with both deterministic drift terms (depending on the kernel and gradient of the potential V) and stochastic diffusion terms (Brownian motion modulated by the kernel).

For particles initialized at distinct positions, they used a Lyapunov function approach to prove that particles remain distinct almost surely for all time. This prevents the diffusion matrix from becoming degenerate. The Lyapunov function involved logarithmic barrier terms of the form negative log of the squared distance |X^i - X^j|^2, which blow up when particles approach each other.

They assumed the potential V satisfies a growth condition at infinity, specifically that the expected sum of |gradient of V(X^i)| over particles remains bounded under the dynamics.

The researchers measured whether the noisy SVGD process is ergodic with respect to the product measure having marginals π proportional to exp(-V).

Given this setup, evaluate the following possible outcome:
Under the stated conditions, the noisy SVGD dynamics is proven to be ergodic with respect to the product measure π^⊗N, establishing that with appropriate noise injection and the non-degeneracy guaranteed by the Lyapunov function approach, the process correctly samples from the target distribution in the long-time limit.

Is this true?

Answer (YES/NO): YES